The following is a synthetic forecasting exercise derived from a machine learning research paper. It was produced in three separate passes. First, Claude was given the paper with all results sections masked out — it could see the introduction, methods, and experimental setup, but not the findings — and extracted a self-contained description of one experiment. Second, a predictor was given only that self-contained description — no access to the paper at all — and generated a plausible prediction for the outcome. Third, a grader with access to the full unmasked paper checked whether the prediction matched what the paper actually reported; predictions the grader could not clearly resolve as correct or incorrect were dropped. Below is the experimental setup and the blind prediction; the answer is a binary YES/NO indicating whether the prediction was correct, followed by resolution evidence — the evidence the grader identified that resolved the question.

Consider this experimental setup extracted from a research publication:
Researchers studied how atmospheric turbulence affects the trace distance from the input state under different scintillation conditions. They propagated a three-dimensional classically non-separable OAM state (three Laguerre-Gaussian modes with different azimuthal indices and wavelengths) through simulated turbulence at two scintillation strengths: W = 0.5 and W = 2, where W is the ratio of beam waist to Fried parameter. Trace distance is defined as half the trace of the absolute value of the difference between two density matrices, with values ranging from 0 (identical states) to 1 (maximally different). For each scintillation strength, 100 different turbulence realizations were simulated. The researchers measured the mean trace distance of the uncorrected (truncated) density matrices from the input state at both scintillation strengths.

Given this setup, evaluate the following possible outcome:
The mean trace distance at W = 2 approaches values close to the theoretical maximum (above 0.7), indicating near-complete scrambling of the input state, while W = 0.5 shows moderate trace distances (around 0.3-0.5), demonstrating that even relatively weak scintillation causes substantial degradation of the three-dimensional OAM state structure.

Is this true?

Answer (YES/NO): NO